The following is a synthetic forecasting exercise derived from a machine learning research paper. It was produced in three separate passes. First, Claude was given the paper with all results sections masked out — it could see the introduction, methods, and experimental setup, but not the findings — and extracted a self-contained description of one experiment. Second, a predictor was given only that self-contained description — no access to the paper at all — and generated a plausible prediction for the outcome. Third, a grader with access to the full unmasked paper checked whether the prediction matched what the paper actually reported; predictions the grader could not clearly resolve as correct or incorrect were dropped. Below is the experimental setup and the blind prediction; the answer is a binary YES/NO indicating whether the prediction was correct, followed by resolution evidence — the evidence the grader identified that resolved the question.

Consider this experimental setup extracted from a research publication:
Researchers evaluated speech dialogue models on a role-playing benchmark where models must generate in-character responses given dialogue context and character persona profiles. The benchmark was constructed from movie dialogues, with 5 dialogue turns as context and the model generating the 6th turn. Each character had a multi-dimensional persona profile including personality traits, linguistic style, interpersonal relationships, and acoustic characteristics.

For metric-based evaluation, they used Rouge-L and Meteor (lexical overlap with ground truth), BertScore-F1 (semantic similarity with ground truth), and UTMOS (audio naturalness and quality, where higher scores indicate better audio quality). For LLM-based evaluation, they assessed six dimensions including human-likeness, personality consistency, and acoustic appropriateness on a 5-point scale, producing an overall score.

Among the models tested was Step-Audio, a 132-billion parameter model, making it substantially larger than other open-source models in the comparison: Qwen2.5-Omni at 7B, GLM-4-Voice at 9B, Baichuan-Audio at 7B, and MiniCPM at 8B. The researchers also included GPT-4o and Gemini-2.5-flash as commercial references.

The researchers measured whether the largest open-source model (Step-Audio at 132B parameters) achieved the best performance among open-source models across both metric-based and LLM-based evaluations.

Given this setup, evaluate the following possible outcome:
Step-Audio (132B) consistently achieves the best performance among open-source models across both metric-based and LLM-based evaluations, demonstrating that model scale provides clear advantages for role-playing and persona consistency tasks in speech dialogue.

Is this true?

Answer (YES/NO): NO